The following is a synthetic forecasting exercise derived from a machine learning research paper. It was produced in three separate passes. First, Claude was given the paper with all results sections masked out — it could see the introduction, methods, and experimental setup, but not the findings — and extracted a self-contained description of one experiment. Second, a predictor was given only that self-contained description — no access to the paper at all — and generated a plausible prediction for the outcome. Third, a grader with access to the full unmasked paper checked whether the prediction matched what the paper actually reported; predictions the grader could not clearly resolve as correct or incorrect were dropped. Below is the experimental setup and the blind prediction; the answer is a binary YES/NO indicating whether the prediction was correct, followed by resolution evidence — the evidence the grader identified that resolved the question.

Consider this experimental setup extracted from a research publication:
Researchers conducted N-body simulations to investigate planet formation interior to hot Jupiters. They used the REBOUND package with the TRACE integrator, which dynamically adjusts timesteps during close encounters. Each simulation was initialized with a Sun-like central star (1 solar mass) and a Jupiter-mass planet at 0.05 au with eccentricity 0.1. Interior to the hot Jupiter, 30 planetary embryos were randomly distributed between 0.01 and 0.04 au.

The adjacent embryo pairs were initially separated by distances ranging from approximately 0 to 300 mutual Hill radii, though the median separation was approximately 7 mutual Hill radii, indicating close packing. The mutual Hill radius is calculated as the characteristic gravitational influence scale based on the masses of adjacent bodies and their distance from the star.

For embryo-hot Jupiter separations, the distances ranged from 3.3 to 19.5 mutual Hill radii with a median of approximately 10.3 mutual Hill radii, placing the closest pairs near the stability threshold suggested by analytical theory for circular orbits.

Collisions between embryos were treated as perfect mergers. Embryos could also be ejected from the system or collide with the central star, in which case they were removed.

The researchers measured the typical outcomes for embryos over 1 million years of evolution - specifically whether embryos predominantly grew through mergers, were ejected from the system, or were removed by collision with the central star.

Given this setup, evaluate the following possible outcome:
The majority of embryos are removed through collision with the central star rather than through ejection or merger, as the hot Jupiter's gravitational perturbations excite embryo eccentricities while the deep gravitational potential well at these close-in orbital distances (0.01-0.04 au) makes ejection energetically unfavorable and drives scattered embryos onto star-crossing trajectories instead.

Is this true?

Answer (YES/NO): NO